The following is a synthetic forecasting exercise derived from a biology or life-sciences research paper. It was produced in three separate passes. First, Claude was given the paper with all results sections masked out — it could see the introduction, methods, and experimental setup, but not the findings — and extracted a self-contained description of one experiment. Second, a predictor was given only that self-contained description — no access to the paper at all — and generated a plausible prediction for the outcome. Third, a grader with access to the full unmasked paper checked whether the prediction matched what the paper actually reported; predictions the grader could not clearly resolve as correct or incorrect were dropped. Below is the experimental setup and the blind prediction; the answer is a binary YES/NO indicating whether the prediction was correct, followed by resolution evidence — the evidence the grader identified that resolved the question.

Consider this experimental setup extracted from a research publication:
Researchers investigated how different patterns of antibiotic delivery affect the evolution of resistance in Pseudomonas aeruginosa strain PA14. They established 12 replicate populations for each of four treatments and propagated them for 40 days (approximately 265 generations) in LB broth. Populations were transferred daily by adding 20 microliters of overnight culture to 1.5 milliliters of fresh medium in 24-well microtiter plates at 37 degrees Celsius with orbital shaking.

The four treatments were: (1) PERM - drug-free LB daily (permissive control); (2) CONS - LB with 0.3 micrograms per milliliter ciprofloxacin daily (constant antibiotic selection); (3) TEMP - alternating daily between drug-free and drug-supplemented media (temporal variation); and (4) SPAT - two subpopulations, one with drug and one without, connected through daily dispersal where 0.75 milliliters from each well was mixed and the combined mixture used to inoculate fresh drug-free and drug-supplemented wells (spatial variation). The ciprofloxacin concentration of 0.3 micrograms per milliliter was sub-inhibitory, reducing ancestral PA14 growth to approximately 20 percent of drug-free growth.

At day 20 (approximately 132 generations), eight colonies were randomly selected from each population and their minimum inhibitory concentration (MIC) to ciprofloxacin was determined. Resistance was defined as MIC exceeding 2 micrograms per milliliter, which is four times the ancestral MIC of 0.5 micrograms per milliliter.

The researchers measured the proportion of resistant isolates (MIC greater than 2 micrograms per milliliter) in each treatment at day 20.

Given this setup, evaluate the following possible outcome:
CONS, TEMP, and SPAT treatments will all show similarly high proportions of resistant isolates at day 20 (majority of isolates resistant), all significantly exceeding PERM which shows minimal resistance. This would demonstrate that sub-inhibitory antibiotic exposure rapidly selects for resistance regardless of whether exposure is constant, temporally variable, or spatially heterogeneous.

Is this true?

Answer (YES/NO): NO